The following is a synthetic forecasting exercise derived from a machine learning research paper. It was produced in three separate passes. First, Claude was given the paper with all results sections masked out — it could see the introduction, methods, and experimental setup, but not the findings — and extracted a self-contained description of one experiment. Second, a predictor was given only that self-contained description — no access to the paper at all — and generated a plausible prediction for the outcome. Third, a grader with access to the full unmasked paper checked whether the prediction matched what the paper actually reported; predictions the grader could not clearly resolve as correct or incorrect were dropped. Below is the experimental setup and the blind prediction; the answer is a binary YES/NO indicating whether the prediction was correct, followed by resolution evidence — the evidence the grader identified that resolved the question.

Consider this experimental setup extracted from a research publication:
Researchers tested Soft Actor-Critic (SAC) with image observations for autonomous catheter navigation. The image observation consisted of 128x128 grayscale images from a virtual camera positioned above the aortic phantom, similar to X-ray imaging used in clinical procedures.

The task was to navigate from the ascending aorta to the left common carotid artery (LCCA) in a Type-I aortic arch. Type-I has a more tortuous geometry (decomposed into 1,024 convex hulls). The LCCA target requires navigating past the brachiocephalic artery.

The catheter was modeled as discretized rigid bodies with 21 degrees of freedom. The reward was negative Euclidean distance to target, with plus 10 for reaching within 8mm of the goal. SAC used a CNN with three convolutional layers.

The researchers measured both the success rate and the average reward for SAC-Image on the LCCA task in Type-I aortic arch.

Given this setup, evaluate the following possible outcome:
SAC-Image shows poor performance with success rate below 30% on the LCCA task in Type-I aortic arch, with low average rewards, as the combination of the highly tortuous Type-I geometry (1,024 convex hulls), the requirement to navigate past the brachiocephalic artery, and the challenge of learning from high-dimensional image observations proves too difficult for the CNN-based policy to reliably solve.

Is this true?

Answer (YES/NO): YES